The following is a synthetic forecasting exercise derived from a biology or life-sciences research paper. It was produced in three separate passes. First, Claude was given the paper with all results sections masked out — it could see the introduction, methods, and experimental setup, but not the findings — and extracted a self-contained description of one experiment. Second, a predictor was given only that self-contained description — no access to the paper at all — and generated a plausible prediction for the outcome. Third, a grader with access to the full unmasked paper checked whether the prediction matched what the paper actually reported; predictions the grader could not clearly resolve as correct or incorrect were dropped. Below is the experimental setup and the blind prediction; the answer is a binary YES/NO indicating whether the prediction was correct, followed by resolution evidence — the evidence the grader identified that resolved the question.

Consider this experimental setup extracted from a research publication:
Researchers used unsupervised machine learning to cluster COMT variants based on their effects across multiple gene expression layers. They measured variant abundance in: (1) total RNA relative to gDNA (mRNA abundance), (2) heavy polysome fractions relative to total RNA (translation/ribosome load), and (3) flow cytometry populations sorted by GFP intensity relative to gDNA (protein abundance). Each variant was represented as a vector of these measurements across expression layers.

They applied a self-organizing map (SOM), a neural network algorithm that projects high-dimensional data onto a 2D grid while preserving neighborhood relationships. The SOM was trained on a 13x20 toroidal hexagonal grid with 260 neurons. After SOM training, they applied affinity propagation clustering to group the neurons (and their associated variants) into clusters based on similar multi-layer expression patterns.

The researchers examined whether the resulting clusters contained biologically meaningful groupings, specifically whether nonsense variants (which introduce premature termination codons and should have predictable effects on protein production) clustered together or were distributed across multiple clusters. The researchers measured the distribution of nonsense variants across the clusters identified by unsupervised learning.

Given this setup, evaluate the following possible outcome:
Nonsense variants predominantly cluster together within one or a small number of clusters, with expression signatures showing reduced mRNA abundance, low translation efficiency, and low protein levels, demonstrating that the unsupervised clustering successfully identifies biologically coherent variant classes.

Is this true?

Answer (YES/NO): YES